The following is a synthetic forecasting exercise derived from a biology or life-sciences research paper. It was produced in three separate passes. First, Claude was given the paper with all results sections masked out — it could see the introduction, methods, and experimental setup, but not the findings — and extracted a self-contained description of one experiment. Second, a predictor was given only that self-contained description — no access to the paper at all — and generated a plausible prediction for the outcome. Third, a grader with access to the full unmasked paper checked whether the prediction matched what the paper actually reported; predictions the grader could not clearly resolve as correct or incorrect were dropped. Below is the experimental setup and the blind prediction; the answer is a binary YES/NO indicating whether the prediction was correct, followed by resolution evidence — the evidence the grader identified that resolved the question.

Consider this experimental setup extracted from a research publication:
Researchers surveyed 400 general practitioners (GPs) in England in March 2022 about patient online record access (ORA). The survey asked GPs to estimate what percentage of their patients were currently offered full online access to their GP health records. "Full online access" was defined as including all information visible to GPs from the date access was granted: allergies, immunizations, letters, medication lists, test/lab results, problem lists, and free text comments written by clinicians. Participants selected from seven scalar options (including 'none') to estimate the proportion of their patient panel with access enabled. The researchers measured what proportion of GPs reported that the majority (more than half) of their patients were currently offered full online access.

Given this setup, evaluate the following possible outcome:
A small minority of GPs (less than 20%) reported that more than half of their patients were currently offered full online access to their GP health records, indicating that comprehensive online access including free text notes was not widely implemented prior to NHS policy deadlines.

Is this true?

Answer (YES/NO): NO